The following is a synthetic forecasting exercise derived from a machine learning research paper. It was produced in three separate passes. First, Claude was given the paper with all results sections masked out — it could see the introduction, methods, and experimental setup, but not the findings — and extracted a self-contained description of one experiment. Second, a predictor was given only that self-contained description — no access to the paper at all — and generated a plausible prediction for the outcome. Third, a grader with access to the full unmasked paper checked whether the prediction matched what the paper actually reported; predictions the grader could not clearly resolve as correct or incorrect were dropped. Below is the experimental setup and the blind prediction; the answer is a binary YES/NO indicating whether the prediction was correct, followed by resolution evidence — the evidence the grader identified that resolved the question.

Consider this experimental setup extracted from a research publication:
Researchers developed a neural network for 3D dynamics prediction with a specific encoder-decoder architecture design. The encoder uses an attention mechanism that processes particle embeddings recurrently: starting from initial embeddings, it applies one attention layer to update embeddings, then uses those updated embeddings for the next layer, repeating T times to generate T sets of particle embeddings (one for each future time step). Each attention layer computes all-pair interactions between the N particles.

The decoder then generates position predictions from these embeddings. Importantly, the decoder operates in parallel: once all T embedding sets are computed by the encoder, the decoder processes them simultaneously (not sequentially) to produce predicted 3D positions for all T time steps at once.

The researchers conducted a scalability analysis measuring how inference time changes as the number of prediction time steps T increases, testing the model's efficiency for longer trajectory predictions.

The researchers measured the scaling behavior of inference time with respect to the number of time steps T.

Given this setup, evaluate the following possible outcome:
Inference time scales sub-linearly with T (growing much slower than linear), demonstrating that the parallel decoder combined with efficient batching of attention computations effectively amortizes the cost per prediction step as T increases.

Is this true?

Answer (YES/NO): NO